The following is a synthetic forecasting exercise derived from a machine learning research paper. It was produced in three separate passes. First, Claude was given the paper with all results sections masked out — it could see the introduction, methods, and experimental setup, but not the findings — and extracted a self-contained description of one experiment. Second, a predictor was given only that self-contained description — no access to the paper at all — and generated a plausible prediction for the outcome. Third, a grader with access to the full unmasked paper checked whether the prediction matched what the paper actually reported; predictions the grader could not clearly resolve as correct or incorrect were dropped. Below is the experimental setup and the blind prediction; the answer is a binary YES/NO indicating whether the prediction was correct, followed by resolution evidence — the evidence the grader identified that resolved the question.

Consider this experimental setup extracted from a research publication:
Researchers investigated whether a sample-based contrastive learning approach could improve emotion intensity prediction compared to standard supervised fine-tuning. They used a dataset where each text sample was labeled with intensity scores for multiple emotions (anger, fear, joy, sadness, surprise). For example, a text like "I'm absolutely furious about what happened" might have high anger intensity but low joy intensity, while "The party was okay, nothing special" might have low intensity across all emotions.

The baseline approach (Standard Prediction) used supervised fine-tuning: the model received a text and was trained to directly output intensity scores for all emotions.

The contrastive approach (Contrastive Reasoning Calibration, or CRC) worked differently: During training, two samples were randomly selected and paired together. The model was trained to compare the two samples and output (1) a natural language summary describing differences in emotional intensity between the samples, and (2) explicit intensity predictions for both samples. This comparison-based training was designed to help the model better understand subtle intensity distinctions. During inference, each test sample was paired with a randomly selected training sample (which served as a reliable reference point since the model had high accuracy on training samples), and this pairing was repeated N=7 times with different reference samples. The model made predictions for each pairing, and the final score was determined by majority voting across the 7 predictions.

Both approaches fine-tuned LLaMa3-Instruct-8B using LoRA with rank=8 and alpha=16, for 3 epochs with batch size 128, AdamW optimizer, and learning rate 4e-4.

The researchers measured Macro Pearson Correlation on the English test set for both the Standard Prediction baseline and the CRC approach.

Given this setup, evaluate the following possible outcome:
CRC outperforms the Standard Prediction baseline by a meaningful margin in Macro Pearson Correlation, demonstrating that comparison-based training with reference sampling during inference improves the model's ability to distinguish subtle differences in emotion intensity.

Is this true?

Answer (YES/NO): NO